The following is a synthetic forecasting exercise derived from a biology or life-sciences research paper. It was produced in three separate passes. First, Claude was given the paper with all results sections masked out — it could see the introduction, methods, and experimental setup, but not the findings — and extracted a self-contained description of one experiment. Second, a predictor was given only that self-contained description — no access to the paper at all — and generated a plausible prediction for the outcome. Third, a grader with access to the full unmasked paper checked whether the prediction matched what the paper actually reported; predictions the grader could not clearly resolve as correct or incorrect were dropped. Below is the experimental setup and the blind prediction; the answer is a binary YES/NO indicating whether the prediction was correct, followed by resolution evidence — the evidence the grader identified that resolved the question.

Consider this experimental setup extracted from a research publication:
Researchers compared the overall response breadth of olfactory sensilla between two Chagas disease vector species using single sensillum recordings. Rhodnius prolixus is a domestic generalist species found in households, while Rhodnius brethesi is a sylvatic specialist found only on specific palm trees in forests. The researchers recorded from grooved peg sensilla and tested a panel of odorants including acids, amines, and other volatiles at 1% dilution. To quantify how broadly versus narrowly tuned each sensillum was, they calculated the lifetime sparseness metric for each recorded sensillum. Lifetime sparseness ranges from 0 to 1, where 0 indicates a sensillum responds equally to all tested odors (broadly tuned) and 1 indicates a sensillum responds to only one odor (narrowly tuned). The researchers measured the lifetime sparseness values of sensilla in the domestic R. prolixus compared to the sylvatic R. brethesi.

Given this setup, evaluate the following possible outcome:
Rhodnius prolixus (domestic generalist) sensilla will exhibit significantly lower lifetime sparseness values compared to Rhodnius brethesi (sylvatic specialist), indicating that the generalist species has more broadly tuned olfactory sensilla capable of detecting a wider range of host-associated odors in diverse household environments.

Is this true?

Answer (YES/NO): NO